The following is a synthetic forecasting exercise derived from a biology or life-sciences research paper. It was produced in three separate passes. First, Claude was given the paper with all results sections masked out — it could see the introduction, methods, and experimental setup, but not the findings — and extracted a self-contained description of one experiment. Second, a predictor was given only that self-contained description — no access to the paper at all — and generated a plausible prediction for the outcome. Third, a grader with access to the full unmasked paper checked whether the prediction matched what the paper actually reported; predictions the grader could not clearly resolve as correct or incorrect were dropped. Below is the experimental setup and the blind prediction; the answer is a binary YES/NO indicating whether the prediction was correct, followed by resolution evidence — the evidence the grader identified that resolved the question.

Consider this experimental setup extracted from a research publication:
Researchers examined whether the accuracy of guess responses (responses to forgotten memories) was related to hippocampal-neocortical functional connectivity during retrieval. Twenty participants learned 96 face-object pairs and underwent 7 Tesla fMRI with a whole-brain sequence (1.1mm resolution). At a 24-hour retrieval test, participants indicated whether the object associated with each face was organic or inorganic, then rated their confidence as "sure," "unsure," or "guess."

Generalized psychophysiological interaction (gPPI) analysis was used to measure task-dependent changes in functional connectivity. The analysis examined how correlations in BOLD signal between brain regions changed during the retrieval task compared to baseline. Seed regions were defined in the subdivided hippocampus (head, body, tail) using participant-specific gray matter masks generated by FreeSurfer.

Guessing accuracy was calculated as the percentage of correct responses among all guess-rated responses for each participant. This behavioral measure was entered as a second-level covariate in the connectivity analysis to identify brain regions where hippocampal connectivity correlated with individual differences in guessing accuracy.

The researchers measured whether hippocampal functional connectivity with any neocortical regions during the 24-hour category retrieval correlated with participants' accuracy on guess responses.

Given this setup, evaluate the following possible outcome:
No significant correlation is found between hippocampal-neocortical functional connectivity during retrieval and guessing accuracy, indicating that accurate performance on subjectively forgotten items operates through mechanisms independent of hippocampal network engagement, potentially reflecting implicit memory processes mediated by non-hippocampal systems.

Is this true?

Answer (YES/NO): NO